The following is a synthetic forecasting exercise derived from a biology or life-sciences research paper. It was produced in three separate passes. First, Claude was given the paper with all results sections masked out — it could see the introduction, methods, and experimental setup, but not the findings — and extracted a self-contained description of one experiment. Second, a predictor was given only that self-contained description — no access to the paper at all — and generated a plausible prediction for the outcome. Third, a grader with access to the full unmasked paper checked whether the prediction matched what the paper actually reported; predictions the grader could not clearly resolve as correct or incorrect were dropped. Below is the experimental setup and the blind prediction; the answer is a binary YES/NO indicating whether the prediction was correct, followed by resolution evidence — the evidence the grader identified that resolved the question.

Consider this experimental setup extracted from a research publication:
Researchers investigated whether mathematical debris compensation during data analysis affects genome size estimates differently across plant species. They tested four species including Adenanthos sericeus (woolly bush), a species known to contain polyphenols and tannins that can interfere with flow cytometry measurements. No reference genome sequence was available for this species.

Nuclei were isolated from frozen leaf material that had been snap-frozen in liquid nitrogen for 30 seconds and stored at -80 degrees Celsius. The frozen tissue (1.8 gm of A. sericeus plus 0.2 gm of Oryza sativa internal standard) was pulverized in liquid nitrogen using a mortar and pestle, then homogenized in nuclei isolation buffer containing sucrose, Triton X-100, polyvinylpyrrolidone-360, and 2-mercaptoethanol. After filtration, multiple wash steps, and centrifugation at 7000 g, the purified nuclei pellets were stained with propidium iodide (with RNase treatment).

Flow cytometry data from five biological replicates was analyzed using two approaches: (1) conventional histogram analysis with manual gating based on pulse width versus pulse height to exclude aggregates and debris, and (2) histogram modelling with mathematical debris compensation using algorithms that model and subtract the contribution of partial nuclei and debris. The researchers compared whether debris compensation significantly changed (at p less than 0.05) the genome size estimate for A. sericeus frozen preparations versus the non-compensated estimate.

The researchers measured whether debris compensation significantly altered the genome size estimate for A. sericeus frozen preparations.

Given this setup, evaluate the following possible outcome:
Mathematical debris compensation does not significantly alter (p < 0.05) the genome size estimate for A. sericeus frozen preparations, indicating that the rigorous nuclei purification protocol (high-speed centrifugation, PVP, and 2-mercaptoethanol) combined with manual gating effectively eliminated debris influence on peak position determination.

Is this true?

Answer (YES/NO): YES